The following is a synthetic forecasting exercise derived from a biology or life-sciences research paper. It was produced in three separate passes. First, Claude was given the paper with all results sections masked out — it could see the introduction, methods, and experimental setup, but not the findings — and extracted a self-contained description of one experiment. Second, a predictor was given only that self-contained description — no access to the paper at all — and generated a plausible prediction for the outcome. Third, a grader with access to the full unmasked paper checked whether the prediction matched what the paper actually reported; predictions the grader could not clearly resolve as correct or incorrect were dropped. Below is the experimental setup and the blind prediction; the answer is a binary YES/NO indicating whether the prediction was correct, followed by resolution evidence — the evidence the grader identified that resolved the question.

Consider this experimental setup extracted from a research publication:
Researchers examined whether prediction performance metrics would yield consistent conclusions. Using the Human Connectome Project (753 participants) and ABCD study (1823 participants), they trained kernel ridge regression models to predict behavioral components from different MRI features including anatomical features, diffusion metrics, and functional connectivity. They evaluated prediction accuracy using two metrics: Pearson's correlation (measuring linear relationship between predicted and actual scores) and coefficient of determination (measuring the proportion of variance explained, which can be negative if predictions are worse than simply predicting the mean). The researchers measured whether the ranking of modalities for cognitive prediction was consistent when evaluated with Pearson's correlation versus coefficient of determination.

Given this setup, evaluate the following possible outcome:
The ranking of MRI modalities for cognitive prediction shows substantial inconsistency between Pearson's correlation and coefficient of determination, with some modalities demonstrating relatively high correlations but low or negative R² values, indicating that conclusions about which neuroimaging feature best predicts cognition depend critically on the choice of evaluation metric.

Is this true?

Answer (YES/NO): NO